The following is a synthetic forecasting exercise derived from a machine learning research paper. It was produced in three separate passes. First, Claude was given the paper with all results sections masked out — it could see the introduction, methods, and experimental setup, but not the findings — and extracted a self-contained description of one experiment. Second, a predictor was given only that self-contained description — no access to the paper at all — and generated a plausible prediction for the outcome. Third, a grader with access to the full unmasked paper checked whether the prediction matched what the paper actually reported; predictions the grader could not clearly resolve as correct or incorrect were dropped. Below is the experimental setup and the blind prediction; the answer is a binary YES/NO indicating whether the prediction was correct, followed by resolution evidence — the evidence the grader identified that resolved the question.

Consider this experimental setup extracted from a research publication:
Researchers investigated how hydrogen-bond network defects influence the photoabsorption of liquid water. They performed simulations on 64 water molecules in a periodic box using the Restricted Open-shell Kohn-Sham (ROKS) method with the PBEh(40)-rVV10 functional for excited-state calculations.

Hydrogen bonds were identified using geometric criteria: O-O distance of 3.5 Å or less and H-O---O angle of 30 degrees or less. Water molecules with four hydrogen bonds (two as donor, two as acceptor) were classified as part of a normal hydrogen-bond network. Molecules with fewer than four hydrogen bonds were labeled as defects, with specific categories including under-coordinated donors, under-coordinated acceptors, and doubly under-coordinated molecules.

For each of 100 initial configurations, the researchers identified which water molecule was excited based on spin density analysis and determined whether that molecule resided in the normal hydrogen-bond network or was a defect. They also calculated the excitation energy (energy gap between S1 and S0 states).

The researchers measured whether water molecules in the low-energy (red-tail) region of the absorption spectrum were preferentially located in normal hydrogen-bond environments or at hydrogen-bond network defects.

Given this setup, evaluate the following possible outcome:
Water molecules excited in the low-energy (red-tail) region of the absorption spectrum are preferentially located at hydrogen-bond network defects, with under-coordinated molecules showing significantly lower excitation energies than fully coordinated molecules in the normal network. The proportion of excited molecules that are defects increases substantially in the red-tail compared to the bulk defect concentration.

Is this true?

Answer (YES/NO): YES